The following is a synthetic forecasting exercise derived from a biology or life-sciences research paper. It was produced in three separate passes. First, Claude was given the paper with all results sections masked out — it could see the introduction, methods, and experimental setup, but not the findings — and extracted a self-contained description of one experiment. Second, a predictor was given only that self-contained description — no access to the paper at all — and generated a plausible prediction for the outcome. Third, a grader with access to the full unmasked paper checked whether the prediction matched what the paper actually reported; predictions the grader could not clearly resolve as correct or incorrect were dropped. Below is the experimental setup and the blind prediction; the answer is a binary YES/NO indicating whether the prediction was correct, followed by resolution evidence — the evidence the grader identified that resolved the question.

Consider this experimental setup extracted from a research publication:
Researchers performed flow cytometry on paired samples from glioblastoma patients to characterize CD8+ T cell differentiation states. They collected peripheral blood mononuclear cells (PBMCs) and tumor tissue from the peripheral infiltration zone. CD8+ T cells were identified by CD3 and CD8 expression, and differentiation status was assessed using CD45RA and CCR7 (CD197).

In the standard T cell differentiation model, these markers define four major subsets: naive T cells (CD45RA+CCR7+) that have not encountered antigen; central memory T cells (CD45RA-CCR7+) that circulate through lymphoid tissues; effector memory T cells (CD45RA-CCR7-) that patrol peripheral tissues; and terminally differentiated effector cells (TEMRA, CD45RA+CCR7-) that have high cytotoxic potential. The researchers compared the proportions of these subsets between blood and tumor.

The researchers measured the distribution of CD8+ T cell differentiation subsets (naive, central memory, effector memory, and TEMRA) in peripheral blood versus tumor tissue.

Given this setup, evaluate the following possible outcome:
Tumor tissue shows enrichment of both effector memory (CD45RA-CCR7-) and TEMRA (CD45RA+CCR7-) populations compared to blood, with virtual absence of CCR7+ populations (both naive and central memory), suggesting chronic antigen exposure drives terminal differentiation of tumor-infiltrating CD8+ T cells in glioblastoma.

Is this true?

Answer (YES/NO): NO